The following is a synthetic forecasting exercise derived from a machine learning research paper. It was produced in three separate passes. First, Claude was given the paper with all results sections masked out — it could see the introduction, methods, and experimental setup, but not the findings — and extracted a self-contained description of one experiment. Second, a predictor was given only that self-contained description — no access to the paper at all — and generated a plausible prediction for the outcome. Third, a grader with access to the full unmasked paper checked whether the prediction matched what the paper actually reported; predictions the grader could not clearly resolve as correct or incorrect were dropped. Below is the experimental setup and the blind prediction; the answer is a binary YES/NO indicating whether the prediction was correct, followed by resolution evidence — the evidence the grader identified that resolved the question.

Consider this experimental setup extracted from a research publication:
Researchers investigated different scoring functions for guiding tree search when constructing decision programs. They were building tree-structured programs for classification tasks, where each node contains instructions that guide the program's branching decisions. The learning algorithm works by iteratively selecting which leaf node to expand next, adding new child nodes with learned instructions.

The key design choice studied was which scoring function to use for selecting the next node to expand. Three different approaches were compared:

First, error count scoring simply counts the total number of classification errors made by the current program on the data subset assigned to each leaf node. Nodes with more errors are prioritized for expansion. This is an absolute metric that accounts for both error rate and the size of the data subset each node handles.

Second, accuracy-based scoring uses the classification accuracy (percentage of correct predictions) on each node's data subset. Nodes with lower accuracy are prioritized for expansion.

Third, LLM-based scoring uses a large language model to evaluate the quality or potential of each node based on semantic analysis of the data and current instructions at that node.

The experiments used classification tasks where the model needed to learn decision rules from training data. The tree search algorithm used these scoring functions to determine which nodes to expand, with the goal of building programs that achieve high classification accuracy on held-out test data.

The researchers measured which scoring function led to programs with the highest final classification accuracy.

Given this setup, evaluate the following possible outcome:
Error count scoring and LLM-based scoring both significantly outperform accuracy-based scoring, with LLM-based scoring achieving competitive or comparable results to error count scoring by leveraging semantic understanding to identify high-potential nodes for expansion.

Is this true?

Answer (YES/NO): NO